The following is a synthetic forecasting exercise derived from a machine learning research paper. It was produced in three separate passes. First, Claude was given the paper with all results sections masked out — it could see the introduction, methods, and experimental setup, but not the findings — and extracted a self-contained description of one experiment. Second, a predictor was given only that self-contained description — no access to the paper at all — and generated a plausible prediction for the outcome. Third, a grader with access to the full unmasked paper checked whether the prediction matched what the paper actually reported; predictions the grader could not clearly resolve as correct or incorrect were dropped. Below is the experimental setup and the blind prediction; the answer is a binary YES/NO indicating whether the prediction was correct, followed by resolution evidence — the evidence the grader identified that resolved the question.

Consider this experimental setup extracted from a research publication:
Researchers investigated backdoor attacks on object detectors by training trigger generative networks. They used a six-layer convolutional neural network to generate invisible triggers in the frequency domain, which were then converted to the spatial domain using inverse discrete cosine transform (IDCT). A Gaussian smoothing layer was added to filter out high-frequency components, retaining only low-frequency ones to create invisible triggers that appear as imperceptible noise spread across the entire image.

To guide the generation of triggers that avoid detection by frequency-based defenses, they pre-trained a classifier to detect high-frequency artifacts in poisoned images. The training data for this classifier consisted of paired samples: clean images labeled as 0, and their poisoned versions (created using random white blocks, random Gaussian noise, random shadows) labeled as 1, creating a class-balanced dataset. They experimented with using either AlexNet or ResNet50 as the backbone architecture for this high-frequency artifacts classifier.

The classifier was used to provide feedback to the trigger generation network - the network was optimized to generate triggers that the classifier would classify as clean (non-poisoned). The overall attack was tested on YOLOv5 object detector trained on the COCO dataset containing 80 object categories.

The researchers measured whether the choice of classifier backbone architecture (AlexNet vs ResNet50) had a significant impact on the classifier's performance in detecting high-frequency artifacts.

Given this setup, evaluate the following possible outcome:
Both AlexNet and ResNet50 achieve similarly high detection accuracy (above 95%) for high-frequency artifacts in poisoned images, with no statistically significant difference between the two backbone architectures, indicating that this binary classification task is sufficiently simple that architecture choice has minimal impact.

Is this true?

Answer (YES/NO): NO